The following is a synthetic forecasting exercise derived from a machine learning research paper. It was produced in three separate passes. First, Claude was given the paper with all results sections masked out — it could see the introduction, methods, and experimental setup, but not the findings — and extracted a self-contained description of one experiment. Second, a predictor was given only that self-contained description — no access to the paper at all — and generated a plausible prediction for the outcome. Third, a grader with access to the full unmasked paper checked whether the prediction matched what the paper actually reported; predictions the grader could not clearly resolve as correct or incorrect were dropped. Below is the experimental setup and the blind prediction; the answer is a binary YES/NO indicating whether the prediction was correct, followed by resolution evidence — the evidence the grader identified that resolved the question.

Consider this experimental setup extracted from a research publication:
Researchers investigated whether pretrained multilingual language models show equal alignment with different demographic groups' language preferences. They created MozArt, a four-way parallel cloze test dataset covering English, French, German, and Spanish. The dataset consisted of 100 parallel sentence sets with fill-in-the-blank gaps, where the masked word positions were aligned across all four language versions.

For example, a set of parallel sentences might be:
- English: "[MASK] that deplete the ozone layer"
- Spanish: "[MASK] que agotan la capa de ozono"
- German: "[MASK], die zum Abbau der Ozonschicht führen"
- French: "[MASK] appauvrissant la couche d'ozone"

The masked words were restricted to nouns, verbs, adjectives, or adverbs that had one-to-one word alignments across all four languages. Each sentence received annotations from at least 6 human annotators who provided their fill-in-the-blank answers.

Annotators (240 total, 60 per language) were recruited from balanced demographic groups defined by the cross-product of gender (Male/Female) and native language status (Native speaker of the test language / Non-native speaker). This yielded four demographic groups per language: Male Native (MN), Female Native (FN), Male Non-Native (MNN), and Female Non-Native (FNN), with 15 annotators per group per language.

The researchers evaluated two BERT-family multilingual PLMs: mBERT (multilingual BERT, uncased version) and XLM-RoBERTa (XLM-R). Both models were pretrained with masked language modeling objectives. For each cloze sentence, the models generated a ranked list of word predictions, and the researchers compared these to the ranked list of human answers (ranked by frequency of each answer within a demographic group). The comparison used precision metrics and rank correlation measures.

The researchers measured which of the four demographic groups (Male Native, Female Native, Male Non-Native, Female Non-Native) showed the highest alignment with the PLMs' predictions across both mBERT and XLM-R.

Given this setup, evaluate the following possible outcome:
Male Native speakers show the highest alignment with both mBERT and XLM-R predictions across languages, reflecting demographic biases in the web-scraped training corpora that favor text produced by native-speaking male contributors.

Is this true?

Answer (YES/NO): NO